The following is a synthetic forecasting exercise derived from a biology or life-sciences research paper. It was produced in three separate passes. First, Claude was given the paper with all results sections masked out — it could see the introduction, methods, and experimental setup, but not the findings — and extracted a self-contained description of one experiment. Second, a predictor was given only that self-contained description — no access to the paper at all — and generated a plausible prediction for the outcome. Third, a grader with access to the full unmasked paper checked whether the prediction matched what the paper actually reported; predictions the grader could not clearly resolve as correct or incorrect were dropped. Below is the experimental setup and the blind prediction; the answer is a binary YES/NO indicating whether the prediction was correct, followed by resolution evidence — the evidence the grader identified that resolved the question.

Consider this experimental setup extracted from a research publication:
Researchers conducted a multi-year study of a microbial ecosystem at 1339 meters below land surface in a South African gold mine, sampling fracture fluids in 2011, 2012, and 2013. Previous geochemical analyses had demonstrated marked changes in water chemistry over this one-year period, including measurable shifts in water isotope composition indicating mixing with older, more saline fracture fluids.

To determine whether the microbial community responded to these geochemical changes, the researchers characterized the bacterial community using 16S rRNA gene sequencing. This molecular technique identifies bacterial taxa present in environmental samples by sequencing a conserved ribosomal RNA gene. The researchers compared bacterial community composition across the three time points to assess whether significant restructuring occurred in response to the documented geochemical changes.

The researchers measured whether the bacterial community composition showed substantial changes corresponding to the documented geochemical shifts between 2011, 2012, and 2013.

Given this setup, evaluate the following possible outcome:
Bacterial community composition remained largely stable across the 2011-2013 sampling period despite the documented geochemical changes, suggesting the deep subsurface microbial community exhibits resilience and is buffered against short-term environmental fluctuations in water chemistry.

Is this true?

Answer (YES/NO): YES